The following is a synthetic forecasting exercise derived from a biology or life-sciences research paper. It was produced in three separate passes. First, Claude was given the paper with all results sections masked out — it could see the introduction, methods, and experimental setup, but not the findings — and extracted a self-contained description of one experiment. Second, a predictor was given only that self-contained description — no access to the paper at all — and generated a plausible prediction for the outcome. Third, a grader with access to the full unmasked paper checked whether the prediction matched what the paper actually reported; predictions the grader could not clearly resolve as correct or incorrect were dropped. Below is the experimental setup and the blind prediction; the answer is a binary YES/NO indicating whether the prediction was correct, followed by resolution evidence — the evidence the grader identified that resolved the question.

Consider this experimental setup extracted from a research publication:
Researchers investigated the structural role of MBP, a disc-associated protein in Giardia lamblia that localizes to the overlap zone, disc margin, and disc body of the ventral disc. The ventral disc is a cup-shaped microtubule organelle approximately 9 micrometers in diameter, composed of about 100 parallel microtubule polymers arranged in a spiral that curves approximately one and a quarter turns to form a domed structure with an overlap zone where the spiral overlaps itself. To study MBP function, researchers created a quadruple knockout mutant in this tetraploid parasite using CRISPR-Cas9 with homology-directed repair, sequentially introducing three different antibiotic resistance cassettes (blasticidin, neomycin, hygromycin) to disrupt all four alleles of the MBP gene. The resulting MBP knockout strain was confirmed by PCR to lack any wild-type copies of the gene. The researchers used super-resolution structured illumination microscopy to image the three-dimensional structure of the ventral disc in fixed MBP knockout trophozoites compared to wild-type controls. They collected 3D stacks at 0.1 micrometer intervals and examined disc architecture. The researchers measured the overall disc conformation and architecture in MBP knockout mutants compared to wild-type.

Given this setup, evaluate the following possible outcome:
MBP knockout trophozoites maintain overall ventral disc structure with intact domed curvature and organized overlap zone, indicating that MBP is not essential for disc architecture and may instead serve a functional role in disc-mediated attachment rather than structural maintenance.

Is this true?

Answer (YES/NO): NO